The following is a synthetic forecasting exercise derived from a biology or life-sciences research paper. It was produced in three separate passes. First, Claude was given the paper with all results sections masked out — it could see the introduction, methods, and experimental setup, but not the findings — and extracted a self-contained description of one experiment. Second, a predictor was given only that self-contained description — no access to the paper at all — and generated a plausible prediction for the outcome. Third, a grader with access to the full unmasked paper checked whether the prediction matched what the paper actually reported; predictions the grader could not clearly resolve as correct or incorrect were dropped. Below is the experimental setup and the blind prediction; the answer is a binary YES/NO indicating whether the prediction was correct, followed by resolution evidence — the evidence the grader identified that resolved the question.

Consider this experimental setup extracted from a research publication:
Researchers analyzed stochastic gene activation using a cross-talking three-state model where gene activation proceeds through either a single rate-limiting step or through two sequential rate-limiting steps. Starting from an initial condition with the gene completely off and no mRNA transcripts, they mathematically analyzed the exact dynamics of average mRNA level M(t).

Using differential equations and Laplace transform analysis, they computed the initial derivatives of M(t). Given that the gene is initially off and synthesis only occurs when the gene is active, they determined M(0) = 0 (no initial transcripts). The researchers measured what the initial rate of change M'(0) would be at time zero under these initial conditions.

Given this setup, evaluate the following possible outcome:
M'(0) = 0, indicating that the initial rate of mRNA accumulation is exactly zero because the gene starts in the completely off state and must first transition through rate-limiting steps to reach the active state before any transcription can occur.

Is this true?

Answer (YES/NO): YES